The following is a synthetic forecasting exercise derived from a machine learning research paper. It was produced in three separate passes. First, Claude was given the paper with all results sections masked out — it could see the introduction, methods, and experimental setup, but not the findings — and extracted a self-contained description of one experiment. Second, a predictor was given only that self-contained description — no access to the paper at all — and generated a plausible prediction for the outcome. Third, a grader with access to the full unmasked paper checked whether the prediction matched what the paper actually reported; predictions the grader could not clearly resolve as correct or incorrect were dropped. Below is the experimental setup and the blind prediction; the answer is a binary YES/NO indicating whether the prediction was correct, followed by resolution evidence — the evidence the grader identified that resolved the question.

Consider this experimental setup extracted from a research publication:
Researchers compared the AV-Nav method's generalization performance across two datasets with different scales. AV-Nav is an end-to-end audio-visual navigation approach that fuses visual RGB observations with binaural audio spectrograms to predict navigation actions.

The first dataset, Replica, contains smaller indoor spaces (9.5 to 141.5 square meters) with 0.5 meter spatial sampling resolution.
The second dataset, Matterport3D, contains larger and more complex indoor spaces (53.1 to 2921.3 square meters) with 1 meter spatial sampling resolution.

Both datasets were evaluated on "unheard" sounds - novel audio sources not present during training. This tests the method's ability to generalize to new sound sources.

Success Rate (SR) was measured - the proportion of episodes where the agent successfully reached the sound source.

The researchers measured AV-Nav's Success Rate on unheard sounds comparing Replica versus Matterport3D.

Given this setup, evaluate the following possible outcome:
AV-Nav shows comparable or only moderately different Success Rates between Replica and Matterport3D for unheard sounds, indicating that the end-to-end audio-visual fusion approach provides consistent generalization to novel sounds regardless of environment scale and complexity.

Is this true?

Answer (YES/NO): NO